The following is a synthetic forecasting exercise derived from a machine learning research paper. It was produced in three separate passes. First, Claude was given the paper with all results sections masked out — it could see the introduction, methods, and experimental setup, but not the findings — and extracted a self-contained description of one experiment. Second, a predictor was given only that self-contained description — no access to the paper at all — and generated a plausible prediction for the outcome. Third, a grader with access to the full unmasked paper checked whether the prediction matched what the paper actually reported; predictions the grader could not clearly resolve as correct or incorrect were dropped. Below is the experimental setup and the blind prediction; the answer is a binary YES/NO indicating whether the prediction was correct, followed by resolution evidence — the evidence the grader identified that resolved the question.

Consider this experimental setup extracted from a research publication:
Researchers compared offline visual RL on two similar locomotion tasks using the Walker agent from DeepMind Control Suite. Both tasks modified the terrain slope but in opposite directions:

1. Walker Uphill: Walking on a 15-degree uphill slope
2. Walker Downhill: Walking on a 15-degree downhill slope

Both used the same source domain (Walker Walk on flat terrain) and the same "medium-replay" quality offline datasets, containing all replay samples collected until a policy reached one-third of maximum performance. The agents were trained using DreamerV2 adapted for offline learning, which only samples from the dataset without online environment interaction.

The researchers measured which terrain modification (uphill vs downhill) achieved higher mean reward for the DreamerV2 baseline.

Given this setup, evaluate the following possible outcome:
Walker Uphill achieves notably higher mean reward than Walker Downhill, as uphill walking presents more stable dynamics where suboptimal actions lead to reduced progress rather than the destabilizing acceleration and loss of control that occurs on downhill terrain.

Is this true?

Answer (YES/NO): NO